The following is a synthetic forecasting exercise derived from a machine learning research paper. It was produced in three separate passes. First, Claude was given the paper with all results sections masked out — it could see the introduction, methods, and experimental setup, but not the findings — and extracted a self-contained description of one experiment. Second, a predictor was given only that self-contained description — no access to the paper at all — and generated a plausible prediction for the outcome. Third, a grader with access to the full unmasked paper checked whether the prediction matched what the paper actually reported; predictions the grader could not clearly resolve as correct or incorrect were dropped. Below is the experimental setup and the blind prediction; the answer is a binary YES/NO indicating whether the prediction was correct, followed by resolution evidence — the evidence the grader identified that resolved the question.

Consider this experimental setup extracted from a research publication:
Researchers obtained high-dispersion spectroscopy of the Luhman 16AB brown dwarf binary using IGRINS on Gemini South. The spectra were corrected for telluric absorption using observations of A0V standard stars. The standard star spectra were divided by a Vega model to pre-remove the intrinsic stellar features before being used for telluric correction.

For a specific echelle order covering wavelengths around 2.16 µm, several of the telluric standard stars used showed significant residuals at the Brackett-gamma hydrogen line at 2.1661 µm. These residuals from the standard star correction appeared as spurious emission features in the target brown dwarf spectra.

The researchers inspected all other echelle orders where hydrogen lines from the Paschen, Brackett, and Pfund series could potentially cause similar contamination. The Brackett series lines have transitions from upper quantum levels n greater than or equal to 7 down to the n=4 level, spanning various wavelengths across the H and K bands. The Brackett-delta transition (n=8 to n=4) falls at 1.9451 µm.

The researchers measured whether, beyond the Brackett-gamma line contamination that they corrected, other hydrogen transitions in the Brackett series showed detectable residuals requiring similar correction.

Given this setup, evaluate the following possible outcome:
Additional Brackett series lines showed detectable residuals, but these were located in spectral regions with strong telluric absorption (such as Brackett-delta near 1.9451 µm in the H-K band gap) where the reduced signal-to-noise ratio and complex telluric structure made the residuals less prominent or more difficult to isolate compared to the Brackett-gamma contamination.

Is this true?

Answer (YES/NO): NO